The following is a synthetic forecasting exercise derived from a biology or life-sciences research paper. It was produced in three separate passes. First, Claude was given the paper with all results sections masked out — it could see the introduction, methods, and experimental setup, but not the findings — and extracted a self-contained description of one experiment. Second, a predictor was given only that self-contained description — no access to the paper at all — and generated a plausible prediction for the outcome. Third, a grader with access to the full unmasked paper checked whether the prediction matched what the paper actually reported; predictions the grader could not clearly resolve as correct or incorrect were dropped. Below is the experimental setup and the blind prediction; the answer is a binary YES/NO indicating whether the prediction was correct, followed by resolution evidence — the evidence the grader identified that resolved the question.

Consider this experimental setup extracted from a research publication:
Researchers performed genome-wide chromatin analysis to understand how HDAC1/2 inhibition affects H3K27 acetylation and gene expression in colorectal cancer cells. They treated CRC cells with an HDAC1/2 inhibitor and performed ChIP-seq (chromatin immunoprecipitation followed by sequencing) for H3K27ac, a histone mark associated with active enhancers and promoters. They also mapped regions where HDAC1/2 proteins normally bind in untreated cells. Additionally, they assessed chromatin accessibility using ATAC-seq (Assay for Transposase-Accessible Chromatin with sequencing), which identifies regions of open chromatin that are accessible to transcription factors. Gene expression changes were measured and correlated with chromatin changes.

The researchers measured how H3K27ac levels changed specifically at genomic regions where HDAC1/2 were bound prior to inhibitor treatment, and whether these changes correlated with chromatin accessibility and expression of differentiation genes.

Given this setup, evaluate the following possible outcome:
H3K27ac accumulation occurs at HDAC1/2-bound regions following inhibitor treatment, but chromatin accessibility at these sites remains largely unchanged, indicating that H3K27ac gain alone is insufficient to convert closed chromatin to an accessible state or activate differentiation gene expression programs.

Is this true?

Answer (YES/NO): NO